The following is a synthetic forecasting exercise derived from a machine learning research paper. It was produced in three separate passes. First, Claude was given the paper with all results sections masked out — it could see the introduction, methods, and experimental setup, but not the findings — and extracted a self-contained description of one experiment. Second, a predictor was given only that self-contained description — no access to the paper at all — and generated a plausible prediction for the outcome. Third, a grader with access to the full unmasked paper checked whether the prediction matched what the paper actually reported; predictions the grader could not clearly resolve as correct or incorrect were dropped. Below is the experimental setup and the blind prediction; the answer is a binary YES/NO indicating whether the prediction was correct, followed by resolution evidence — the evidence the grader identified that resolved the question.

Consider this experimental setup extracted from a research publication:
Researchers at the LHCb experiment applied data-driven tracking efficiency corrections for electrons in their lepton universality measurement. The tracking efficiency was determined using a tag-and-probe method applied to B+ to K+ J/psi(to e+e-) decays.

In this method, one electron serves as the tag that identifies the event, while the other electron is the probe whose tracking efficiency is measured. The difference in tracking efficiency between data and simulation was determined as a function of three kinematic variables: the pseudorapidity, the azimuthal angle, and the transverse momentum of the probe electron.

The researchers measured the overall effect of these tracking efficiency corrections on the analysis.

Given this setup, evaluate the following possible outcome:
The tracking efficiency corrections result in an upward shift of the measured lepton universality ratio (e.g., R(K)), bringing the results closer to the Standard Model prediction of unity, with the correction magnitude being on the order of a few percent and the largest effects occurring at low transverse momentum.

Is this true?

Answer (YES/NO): NO